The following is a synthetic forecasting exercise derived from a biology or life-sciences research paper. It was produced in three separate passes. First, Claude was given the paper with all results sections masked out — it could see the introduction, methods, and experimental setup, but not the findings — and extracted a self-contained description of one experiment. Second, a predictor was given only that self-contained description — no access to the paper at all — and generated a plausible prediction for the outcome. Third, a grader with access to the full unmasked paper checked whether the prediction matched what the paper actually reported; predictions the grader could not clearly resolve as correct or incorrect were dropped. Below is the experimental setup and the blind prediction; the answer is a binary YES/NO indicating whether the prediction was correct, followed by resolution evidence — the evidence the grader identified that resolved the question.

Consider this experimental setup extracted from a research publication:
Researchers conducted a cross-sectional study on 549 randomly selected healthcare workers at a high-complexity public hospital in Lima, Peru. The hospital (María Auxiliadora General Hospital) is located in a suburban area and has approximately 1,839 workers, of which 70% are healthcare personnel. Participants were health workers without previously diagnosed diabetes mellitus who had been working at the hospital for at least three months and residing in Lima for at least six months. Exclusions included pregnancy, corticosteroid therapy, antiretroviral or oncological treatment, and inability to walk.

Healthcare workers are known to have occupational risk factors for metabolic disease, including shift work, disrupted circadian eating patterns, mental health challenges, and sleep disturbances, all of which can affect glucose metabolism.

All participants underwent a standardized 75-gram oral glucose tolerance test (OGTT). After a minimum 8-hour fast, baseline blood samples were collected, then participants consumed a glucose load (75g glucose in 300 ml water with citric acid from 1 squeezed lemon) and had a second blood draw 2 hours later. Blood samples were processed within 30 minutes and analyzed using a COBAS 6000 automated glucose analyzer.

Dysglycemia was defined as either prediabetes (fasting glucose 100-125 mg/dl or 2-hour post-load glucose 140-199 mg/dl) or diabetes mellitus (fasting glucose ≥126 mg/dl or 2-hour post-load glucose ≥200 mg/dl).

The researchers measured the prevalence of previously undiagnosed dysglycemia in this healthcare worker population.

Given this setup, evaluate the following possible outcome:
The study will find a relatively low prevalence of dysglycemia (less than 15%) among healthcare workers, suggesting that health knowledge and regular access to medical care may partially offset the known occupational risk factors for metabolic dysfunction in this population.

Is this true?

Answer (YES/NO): NO